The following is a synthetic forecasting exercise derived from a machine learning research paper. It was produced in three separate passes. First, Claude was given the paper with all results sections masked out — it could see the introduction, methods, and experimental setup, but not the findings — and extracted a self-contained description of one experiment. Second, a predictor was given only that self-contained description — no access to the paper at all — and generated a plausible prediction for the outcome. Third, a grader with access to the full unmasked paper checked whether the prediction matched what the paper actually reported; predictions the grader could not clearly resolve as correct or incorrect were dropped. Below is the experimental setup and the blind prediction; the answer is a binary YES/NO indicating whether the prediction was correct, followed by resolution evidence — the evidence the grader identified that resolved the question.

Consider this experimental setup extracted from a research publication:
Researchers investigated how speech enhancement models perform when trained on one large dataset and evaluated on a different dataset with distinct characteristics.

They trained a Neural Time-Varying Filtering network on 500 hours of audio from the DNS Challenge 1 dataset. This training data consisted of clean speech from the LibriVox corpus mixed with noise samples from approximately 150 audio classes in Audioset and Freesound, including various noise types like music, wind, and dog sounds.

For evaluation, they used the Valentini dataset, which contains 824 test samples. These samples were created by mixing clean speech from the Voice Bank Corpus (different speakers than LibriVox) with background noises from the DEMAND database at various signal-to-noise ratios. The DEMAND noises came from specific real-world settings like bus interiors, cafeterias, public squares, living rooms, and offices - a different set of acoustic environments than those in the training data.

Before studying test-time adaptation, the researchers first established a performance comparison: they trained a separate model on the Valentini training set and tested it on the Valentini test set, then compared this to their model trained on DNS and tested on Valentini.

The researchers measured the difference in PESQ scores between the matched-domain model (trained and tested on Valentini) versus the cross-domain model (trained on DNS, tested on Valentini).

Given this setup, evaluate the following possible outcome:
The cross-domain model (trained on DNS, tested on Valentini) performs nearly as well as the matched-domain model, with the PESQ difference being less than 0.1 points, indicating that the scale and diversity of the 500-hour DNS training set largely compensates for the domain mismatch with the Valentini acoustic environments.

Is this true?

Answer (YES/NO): NO